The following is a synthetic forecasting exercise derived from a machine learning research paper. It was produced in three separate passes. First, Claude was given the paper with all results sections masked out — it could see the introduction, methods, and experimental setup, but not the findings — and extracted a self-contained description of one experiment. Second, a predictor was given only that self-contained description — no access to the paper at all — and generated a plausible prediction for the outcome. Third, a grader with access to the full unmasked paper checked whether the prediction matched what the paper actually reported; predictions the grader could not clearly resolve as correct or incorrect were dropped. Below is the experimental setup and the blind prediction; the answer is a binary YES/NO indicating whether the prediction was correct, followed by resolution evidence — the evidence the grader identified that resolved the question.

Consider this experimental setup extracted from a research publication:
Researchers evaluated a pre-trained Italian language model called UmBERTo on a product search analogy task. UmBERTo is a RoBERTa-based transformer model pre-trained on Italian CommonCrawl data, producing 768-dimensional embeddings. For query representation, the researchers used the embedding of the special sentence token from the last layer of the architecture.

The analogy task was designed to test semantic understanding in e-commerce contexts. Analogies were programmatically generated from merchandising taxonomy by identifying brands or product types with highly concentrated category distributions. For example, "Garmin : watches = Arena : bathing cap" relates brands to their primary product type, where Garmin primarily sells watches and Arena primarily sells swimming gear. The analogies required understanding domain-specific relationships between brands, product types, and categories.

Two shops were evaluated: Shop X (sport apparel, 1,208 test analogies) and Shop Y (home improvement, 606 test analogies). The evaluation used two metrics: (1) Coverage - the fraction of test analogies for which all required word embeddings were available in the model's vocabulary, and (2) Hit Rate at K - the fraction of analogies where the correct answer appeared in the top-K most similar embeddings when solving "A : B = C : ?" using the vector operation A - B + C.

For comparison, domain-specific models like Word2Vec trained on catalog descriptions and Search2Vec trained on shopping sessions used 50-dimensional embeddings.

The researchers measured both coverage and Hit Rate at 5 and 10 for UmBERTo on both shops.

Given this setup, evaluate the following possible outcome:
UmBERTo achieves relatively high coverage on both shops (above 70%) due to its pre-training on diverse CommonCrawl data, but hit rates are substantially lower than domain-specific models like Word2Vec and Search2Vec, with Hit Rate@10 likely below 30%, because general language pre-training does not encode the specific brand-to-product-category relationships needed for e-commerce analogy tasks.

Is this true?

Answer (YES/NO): NO